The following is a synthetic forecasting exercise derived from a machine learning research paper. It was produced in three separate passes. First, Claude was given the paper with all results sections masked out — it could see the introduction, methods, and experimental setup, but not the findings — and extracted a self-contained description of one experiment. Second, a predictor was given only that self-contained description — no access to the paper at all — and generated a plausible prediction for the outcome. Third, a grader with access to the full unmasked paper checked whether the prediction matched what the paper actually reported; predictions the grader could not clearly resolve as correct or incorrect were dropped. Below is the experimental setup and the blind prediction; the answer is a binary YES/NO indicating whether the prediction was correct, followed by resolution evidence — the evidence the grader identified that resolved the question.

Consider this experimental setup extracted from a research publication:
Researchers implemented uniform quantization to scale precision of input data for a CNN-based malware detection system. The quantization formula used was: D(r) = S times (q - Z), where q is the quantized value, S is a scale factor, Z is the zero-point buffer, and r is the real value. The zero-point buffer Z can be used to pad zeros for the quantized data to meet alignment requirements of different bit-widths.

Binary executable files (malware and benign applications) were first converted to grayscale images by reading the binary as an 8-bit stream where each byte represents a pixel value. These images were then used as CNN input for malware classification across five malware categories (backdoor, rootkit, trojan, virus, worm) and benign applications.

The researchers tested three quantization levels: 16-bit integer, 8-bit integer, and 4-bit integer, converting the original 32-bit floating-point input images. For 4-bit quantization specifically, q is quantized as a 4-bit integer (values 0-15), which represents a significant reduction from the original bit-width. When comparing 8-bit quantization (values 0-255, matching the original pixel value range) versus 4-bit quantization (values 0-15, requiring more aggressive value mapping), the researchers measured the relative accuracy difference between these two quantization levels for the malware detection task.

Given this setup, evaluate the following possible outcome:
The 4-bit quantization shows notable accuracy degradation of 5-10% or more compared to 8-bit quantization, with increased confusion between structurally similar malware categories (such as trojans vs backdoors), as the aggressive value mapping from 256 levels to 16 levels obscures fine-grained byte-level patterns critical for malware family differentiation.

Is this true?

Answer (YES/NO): NO